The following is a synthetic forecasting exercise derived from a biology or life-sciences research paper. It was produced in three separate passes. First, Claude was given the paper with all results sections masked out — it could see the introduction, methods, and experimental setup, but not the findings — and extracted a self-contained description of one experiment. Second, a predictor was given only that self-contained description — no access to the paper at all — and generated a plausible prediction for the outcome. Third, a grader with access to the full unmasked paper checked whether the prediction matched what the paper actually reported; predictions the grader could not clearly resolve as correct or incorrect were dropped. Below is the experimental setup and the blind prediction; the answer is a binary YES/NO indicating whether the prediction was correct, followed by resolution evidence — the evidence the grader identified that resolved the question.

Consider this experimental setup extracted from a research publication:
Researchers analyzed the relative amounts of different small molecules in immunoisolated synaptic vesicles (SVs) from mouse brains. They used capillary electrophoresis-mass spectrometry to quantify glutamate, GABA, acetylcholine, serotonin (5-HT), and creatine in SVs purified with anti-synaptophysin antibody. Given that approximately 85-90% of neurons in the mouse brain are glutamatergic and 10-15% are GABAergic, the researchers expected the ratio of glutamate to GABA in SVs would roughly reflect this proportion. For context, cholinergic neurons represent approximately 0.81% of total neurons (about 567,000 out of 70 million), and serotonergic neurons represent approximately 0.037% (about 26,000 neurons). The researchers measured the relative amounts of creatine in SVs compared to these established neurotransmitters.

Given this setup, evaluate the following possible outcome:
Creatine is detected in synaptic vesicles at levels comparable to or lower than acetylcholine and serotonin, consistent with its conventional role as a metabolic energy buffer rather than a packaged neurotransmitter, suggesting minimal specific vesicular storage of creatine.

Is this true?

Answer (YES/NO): NO